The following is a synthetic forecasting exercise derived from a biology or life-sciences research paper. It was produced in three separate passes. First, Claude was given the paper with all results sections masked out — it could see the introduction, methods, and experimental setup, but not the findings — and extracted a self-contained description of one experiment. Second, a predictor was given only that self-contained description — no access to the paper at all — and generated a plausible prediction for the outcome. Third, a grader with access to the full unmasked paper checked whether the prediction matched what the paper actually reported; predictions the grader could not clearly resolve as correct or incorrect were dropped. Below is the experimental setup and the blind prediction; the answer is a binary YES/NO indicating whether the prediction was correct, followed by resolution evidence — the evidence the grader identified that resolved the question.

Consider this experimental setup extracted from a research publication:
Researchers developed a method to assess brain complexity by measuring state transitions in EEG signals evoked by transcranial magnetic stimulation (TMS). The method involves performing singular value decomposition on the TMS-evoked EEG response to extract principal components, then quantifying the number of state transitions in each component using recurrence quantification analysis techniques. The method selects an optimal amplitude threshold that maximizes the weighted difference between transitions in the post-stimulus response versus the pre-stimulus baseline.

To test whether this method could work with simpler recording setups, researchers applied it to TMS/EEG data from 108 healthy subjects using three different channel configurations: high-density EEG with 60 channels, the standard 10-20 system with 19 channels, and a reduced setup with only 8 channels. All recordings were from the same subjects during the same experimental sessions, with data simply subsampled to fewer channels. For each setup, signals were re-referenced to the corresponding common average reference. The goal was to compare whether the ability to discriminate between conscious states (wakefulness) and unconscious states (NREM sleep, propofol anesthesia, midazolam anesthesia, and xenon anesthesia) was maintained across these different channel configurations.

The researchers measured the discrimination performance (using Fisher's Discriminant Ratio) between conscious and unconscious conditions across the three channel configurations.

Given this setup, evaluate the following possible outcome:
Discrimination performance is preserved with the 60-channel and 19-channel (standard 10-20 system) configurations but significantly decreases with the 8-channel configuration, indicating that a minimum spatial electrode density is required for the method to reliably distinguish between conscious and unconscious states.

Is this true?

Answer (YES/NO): NO